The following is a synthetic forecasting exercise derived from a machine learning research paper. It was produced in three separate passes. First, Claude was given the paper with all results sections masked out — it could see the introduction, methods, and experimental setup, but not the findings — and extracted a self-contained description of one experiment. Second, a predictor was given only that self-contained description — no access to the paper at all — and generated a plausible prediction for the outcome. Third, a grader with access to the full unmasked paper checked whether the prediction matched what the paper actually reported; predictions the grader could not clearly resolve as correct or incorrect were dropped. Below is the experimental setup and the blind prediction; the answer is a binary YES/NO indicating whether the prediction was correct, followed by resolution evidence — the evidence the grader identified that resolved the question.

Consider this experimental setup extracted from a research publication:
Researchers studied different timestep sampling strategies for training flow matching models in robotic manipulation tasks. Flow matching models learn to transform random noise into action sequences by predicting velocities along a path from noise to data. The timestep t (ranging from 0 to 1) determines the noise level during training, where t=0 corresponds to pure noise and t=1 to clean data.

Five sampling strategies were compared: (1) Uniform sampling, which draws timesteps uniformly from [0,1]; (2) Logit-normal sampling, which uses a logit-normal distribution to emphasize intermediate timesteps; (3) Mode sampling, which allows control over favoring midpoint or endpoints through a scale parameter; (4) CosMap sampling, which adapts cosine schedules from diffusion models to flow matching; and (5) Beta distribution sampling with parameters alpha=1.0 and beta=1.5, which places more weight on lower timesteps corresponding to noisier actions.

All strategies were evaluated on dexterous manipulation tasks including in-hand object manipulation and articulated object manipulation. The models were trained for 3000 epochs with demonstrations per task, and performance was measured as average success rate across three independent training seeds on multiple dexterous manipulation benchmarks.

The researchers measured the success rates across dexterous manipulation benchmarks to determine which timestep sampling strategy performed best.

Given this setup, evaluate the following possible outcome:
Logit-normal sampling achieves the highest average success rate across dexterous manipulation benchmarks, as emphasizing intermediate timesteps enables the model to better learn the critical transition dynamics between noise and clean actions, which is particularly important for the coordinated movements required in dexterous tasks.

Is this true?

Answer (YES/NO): NO